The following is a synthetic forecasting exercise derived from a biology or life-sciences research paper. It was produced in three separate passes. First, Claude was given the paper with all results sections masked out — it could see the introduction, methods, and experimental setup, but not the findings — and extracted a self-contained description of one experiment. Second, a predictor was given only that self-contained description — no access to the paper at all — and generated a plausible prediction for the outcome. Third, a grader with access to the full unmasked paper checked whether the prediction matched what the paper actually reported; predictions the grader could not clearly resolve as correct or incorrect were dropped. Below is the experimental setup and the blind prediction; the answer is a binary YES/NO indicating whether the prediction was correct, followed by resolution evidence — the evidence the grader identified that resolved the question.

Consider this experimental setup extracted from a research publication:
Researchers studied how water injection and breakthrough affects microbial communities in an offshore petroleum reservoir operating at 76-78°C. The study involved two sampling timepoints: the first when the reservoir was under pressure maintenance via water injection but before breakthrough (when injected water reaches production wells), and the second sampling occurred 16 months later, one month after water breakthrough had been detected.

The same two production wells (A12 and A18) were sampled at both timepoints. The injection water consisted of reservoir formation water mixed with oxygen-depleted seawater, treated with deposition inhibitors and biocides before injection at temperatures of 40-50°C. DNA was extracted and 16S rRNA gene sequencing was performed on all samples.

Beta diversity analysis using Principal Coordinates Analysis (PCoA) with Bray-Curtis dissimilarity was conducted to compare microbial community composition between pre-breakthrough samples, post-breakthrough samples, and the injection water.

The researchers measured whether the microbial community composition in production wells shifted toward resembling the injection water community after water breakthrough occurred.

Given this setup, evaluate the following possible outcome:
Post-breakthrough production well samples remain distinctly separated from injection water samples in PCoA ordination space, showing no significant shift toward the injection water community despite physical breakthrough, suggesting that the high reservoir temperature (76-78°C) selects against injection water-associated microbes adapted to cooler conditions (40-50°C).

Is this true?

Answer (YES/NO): NO